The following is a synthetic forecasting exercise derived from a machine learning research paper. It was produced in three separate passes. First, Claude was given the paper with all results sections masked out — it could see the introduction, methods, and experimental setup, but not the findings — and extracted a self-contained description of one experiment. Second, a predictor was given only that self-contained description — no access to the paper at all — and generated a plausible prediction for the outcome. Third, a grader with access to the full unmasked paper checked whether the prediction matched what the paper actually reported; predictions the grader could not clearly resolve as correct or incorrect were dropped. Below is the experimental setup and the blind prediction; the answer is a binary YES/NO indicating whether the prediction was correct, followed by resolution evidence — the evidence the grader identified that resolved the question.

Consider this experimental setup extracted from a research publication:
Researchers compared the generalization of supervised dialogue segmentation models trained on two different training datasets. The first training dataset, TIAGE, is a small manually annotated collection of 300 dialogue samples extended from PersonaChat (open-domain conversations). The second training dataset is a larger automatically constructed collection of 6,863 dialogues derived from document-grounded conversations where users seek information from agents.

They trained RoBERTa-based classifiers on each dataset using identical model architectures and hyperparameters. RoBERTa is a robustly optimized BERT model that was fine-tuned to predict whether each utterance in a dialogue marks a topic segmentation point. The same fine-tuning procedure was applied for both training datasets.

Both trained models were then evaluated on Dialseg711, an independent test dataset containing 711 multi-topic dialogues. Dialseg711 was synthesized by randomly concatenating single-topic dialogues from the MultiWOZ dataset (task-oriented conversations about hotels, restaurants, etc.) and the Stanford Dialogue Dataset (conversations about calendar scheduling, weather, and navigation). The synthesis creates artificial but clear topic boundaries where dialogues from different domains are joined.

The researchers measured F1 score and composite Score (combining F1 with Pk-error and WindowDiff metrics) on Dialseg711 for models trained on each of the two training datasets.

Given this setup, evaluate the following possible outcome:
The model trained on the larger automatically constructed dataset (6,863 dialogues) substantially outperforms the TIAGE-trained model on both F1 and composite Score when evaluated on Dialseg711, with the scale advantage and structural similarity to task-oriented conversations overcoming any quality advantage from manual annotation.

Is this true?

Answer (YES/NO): NO